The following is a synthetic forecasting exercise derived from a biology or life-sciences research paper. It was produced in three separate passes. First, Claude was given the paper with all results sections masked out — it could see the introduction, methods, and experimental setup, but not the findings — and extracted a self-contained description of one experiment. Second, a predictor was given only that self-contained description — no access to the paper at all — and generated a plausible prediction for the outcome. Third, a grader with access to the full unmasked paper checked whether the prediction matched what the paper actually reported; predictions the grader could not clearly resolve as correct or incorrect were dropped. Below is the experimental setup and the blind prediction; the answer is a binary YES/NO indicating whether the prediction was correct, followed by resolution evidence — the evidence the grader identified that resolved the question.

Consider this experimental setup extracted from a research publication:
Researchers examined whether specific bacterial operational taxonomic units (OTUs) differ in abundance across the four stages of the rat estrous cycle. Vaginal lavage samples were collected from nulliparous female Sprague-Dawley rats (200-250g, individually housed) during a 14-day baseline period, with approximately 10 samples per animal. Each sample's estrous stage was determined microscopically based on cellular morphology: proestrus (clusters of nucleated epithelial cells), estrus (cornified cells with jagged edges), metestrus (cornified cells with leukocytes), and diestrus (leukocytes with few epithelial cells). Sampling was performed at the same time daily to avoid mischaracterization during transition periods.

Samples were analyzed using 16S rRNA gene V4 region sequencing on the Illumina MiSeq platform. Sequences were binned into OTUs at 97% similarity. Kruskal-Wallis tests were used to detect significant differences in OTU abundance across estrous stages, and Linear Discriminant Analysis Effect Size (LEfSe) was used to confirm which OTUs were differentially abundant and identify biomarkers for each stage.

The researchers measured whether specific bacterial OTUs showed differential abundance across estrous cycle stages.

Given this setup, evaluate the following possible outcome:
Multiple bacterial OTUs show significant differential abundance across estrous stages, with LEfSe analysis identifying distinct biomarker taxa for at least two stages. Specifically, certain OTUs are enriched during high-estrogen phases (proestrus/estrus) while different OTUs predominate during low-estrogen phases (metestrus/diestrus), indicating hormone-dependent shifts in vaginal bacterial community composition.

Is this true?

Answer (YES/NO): YES